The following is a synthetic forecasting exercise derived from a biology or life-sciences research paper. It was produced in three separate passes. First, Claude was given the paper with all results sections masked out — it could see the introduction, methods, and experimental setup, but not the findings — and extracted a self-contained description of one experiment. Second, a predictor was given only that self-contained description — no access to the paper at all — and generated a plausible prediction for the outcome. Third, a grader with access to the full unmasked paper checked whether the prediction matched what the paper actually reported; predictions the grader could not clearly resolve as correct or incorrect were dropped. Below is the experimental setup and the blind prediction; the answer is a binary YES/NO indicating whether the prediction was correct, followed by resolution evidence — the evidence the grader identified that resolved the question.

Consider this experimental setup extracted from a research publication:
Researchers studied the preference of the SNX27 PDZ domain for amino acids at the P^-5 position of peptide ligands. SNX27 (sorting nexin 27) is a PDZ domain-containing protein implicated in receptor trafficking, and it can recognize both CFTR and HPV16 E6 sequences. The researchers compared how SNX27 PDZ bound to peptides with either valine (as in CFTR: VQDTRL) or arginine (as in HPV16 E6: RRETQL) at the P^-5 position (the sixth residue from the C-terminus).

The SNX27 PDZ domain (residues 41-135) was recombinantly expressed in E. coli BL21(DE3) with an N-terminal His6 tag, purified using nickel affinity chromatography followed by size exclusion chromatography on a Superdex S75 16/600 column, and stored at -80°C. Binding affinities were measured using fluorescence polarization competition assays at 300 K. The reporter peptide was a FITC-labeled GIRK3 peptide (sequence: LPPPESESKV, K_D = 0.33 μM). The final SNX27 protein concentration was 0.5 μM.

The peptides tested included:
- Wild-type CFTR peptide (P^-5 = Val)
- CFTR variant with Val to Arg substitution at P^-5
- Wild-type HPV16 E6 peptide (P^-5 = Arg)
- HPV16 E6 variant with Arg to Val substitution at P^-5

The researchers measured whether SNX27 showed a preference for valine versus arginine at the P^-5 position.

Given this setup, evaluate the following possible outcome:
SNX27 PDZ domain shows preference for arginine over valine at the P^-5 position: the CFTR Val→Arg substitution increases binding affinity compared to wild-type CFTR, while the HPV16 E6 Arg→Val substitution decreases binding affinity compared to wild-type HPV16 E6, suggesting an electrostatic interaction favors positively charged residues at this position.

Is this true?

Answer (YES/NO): NO